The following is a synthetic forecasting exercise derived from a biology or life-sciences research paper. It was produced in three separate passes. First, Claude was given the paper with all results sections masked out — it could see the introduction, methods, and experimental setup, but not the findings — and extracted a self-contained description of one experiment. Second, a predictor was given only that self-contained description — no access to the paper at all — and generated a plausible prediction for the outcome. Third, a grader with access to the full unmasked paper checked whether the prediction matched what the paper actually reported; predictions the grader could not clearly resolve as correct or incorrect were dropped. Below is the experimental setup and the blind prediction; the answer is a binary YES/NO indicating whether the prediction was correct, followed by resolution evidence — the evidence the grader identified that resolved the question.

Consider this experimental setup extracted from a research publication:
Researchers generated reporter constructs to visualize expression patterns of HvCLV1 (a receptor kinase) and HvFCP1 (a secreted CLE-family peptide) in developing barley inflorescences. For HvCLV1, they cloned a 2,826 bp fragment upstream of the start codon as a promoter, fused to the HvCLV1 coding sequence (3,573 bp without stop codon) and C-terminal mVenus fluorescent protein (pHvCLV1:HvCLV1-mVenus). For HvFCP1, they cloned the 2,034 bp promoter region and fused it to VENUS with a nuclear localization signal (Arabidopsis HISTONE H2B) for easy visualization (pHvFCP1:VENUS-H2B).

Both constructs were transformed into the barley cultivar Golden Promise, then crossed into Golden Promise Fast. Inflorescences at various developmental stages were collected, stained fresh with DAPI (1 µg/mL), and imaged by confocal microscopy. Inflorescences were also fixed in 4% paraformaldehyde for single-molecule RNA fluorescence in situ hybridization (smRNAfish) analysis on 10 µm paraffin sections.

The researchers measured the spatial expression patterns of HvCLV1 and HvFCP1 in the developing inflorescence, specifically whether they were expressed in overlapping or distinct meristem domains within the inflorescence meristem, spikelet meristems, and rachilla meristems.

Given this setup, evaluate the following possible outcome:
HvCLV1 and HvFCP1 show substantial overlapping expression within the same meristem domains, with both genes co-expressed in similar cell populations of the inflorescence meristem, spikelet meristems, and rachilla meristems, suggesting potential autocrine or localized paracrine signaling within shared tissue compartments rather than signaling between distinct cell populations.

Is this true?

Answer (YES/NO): NO